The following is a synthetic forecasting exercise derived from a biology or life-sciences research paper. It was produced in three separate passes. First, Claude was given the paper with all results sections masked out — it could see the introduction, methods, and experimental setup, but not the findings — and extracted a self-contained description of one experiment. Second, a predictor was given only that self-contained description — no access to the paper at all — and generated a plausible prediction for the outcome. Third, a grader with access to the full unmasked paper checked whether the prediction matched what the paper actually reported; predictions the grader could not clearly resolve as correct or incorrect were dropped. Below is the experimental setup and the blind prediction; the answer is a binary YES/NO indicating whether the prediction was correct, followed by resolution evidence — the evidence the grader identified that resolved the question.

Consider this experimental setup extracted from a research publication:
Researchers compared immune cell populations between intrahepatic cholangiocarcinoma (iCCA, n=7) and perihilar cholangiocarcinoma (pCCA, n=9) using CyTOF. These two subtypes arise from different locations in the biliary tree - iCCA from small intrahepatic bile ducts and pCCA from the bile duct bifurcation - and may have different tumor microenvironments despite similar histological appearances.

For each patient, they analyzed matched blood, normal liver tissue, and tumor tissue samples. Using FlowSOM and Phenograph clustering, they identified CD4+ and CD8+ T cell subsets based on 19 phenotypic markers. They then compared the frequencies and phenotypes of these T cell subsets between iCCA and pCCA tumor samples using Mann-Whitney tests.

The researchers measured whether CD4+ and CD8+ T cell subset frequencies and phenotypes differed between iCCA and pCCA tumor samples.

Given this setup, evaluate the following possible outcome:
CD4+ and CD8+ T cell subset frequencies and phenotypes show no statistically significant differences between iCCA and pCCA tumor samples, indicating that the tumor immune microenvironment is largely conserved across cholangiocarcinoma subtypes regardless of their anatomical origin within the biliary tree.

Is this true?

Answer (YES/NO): YES